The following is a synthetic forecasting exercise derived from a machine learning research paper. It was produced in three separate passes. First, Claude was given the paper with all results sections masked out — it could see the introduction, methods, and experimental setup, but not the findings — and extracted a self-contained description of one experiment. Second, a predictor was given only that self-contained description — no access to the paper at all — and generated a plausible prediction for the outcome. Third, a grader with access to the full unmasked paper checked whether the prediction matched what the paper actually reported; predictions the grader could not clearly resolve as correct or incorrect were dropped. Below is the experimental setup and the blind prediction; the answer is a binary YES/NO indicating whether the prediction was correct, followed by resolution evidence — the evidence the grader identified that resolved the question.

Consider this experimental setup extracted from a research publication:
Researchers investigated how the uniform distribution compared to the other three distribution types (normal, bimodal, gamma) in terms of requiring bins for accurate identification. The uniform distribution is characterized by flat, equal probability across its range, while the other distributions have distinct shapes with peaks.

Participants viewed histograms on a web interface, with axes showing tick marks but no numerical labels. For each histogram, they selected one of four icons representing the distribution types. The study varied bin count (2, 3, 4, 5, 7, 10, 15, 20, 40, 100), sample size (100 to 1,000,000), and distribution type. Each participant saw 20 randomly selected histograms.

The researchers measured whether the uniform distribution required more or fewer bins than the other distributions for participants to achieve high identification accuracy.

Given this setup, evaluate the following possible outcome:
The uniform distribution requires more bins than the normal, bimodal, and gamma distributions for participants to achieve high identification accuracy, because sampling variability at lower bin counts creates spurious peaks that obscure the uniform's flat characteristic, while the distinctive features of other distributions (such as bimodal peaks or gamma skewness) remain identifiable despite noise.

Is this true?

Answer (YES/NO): NO